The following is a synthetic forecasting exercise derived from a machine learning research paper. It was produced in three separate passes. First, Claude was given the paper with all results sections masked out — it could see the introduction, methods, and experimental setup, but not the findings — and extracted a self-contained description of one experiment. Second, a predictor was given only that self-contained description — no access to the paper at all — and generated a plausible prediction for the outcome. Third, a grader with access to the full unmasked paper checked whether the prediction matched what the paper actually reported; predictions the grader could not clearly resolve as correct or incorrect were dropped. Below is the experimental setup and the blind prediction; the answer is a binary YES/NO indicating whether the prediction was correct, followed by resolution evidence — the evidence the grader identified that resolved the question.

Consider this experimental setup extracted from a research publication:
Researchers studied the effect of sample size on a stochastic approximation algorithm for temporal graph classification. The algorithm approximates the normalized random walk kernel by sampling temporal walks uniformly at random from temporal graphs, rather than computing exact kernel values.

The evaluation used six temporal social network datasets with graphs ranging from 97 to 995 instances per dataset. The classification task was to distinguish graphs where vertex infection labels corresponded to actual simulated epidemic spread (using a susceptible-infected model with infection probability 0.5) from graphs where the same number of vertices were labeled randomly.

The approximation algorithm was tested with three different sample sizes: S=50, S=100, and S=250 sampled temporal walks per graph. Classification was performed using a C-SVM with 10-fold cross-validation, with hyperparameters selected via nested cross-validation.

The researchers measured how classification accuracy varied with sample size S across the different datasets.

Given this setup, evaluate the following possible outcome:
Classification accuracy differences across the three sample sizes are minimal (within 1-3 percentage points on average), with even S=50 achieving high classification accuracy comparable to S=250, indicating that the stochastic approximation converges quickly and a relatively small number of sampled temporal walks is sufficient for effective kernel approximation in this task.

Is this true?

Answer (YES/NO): NO